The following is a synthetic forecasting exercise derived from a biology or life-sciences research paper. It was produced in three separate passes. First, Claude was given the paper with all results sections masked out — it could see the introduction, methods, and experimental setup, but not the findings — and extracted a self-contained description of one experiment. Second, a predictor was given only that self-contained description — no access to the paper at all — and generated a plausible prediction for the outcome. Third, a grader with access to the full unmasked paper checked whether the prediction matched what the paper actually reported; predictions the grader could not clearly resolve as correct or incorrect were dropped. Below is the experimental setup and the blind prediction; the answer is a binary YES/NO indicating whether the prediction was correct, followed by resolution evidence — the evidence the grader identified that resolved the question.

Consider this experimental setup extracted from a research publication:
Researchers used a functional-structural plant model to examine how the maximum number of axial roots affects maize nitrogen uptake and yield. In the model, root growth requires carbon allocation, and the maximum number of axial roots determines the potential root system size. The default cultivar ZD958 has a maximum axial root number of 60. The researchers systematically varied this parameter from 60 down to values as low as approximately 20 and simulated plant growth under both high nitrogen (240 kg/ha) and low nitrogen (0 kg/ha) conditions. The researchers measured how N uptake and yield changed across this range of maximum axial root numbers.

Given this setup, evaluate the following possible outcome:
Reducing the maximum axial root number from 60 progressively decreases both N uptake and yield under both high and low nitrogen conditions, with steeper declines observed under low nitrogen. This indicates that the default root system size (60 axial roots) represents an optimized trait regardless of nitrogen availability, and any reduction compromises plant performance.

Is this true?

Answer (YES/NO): NO